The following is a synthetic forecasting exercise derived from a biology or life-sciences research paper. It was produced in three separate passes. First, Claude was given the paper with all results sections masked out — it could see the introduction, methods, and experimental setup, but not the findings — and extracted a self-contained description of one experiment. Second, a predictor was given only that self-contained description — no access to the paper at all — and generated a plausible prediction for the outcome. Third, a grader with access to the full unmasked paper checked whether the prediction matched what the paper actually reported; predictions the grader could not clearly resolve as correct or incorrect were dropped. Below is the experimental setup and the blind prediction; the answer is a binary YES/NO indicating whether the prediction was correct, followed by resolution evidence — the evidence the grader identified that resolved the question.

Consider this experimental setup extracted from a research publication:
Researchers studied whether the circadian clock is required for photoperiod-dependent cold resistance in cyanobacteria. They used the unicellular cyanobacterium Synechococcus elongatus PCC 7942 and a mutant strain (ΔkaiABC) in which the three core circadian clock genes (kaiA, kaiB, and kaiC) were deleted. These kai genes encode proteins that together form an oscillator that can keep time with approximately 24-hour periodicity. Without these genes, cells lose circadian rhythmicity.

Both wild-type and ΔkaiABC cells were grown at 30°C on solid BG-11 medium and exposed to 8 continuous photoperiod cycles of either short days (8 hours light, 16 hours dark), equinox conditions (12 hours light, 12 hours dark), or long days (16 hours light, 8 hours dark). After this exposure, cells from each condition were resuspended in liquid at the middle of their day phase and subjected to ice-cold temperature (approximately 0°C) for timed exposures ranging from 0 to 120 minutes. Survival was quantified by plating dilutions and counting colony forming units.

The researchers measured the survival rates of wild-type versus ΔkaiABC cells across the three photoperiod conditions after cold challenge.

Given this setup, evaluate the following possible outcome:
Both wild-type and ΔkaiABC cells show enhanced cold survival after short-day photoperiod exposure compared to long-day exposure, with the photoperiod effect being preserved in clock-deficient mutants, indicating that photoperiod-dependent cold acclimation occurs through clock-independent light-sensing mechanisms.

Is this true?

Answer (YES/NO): NO